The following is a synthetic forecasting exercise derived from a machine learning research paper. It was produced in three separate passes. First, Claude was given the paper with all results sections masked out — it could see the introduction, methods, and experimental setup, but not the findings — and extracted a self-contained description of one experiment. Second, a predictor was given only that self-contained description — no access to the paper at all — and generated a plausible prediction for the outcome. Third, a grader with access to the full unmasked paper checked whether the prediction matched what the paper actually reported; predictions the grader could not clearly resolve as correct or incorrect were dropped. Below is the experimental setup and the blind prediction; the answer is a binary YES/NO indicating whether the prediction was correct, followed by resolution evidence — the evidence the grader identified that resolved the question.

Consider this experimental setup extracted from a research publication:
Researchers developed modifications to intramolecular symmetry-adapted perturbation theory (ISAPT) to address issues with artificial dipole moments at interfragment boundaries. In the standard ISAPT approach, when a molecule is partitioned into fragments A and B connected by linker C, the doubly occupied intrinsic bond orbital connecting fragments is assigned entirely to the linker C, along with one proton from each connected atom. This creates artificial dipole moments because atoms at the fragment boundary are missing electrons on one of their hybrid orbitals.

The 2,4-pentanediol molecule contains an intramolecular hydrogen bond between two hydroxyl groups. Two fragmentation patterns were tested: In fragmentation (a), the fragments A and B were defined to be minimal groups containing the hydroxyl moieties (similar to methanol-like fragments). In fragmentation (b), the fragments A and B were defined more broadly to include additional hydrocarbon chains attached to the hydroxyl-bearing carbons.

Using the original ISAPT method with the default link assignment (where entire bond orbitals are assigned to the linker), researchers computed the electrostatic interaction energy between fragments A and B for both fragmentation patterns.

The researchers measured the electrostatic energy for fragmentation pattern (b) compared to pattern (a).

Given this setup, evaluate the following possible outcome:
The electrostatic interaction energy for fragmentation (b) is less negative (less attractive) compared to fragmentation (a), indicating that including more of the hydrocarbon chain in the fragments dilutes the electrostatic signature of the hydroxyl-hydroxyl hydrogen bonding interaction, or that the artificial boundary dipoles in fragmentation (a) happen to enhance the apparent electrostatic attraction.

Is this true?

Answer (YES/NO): YES